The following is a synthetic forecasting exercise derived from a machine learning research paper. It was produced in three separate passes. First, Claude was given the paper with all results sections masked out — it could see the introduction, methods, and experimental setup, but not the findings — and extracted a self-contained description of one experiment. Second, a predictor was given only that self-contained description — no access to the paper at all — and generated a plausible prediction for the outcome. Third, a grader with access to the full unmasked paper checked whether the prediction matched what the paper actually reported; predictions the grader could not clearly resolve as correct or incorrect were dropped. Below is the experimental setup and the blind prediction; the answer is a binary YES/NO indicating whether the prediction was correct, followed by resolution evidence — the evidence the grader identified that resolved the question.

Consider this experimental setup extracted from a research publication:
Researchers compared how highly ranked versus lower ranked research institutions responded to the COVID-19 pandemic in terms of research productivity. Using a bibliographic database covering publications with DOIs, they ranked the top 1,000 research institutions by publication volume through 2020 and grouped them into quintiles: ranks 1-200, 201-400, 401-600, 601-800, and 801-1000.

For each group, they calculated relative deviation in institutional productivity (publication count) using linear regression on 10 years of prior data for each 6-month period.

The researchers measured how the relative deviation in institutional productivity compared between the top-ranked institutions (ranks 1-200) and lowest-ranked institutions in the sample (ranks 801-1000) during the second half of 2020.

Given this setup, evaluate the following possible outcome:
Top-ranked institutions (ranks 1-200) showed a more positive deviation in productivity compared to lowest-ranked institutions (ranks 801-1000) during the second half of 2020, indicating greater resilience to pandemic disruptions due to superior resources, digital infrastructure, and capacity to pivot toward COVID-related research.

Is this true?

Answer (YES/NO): NO